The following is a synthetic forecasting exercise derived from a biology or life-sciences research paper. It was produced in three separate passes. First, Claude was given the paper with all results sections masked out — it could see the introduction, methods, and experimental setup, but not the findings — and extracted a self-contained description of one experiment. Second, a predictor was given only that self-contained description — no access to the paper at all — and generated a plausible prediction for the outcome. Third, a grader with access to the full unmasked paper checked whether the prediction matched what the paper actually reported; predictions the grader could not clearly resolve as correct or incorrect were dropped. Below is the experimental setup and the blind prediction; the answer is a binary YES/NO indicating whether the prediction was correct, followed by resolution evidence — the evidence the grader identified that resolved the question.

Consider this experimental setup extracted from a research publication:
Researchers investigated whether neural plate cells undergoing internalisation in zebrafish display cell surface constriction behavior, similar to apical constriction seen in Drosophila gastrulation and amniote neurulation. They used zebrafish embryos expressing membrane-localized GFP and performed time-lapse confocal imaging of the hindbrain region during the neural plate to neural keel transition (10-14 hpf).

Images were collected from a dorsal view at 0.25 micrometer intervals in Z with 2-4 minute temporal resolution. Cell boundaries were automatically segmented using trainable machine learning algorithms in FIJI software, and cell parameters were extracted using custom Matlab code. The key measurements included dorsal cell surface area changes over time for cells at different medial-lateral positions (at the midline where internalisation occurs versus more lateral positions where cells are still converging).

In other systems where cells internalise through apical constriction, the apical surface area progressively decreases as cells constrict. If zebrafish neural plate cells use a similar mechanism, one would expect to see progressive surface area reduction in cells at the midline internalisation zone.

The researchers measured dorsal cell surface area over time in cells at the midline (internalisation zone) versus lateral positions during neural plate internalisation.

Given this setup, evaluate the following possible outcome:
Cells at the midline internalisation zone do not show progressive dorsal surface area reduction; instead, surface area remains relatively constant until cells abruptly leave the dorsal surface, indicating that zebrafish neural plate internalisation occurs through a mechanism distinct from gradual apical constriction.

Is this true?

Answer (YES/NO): NO